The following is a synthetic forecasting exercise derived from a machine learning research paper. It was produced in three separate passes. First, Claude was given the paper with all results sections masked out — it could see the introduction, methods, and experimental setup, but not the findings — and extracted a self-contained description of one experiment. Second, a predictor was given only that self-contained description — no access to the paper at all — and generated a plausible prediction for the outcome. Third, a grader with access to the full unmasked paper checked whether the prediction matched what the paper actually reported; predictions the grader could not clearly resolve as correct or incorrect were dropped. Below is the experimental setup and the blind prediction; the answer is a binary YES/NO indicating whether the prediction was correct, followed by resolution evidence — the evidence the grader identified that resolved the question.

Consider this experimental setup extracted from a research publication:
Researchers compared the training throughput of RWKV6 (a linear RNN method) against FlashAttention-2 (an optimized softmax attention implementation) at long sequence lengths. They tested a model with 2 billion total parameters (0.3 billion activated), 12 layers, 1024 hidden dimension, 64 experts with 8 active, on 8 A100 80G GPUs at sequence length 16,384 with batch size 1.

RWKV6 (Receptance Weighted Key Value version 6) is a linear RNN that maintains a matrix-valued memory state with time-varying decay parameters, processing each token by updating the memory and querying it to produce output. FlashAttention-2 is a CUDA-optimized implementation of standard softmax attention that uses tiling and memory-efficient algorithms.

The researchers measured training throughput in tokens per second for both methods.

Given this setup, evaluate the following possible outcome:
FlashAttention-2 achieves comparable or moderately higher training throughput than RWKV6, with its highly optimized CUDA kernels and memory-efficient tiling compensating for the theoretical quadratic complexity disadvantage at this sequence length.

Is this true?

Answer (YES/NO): NO